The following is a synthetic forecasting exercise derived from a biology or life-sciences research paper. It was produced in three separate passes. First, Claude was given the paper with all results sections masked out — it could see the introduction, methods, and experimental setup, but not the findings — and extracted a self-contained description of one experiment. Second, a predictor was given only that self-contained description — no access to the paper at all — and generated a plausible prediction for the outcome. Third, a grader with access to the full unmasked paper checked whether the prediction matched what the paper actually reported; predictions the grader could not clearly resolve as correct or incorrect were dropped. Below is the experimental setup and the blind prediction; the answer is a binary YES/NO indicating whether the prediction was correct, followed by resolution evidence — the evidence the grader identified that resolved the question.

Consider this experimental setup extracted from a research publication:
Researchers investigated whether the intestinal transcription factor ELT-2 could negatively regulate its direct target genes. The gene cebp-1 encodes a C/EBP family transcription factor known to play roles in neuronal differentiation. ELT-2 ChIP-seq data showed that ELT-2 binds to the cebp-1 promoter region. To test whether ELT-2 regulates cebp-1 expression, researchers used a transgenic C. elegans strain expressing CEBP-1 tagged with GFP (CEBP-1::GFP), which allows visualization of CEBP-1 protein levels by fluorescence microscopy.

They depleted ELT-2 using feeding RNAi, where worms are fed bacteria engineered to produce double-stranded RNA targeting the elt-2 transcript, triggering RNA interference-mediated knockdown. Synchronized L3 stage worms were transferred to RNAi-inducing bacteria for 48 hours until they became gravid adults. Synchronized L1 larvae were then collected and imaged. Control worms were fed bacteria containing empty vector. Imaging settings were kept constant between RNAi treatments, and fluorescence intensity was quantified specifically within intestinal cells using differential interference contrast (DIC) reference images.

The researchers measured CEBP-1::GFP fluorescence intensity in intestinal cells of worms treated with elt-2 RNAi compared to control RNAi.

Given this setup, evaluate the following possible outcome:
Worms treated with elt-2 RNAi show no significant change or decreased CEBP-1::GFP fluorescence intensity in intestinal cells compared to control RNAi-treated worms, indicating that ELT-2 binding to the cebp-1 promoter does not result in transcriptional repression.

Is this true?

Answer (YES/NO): NO